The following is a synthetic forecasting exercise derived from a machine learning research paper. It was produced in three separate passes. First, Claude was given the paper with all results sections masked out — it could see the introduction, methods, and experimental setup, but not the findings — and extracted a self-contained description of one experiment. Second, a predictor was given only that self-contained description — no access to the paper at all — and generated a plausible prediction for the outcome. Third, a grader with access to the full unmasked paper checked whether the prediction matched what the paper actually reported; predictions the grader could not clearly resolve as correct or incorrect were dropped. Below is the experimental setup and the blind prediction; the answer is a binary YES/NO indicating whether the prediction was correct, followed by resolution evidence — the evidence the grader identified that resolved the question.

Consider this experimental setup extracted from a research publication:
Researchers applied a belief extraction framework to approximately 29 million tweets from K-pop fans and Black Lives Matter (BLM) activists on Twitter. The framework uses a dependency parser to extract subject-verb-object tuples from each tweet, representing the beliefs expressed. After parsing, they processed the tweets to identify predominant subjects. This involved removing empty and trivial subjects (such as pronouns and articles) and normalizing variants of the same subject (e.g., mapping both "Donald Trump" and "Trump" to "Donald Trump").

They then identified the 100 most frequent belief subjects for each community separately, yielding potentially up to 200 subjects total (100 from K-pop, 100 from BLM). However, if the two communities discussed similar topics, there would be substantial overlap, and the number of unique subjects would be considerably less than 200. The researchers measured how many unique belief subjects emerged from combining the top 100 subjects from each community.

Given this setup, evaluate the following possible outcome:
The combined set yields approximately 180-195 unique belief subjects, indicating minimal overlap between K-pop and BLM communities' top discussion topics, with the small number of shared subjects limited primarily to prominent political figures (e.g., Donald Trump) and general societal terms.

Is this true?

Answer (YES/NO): YES